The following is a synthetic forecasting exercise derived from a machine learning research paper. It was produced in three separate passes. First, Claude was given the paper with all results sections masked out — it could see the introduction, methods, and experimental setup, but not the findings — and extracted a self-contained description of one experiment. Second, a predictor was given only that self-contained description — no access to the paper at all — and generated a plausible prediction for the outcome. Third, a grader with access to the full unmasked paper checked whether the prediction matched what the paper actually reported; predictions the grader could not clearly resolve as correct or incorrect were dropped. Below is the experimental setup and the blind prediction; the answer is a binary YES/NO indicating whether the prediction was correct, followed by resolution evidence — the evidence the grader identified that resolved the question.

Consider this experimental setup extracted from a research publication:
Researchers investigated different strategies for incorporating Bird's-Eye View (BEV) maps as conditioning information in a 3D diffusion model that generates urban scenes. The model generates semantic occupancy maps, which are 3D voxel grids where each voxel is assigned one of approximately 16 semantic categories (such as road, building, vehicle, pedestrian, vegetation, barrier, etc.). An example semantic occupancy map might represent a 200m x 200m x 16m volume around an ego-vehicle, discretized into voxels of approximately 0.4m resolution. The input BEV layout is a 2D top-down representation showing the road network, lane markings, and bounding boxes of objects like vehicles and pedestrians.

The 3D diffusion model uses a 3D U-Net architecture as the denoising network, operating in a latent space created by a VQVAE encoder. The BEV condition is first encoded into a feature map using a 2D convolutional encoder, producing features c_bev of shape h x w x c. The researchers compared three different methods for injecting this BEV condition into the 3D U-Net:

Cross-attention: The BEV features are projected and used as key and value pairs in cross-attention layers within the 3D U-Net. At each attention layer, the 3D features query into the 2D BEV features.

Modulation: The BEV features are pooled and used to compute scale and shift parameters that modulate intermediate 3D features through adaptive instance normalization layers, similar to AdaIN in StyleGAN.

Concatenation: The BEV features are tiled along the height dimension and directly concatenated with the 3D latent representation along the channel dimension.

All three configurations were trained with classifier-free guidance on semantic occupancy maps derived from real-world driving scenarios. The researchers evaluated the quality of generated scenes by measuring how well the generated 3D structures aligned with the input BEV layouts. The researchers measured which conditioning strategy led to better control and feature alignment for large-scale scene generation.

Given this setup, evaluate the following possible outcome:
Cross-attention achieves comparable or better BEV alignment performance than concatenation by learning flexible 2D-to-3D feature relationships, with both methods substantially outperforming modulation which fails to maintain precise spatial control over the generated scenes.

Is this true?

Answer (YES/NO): NO